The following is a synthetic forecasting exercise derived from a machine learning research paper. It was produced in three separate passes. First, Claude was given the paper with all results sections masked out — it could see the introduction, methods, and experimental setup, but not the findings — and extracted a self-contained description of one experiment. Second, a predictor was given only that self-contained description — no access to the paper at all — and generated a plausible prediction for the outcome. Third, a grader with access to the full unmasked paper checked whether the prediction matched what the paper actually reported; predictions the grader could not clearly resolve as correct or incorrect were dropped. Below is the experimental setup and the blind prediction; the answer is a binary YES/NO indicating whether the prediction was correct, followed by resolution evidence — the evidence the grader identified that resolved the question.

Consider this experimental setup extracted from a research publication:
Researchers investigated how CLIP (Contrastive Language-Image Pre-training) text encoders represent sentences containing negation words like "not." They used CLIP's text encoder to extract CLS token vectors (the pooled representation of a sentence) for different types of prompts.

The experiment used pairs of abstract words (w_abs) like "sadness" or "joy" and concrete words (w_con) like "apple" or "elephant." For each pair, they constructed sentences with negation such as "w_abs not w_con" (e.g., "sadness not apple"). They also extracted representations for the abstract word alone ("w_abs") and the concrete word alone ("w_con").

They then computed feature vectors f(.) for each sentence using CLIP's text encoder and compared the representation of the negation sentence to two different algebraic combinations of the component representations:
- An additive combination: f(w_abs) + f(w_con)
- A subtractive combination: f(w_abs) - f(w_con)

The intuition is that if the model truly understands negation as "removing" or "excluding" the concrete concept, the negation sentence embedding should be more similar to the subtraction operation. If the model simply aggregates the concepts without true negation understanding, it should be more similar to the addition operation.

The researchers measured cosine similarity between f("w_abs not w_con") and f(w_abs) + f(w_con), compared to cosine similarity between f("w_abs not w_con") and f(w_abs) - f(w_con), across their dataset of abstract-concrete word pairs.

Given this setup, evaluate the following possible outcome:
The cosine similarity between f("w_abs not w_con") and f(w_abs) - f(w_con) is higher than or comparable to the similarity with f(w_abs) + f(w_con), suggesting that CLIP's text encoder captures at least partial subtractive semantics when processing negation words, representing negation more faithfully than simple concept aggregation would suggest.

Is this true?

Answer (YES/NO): NO